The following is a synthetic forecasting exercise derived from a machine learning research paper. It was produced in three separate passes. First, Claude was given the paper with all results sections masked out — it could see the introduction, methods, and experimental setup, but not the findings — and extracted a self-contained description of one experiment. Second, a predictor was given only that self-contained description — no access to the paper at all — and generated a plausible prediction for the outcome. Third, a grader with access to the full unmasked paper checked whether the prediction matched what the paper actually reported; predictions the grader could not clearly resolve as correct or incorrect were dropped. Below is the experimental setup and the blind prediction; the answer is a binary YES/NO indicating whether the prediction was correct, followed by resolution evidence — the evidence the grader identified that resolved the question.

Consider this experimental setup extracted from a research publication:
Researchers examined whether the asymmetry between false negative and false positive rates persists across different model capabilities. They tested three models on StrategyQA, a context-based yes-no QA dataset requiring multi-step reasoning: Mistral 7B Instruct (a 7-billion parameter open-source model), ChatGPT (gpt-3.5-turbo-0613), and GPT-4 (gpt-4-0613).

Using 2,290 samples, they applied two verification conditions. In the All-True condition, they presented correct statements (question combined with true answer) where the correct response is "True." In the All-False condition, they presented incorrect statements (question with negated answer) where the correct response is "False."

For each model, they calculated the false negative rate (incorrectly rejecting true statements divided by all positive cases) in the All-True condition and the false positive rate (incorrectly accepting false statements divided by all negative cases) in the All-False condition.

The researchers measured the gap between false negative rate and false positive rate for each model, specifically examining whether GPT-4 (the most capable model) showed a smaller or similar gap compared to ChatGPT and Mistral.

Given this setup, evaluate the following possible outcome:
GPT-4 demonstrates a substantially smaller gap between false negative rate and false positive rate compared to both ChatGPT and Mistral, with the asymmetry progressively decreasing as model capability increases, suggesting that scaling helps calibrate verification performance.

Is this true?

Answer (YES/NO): NO